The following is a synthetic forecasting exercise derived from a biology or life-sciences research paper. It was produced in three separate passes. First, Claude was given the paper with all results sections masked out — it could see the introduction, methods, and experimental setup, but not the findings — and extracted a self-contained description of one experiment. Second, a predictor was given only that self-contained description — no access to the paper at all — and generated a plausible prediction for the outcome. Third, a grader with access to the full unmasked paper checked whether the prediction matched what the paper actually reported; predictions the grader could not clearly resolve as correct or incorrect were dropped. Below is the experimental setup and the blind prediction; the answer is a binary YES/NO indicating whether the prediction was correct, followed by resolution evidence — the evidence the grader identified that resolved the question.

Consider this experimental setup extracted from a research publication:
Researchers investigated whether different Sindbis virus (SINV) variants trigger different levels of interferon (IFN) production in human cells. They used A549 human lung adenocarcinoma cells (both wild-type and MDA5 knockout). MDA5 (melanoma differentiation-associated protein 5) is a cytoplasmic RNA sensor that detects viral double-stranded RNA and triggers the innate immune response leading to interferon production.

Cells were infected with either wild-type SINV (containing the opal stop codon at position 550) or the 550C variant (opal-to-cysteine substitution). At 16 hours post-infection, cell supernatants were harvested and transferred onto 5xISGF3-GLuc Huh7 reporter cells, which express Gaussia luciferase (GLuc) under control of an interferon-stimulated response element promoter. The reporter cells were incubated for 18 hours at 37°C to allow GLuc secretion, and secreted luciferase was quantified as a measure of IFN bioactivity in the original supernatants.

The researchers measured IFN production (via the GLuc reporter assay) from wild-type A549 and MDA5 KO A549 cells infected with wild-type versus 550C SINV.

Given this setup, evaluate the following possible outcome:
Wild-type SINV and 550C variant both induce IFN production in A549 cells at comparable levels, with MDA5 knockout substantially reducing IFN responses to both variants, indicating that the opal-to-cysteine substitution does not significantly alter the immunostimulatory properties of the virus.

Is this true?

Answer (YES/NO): NO